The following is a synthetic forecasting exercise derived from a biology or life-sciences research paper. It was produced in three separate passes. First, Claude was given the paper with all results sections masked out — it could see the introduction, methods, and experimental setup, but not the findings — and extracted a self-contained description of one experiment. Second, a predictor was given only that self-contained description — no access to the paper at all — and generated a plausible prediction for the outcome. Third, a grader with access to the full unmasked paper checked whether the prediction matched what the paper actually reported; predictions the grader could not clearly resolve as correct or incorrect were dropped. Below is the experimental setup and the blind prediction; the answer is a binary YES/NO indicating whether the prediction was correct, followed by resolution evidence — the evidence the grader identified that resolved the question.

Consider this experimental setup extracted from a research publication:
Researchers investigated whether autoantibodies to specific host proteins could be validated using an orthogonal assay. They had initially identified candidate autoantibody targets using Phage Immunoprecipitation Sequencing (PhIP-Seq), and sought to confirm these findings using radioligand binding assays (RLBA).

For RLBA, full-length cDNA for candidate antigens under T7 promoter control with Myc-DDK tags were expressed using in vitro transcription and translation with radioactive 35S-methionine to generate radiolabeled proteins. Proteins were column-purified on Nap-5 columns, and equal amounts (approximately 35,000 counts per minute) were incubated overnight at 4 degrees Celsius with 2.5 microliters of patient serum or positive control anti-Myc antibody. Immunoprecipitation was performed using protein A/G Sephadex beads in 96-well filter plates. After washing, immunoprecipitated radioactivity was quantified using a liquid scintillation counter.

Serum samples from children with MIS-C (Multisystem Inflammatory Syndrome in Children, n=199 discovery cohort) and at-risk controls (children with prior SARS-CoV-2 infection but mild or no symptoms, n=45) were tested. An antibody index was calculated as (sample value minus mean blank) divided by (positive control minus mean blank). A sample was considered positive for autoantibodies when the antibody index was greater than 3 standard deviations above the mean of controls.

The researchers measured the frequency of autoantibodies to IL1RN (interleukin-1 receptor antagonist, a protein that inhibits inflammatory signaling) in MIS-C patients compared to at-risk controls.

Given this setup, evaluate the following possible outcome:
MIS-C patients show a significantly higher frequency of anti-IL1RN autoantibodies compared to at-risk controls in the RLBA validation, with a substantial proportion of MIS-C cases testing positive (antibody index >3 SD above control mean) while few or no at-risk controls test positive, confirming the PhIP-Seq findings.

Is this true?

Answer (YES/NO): NO